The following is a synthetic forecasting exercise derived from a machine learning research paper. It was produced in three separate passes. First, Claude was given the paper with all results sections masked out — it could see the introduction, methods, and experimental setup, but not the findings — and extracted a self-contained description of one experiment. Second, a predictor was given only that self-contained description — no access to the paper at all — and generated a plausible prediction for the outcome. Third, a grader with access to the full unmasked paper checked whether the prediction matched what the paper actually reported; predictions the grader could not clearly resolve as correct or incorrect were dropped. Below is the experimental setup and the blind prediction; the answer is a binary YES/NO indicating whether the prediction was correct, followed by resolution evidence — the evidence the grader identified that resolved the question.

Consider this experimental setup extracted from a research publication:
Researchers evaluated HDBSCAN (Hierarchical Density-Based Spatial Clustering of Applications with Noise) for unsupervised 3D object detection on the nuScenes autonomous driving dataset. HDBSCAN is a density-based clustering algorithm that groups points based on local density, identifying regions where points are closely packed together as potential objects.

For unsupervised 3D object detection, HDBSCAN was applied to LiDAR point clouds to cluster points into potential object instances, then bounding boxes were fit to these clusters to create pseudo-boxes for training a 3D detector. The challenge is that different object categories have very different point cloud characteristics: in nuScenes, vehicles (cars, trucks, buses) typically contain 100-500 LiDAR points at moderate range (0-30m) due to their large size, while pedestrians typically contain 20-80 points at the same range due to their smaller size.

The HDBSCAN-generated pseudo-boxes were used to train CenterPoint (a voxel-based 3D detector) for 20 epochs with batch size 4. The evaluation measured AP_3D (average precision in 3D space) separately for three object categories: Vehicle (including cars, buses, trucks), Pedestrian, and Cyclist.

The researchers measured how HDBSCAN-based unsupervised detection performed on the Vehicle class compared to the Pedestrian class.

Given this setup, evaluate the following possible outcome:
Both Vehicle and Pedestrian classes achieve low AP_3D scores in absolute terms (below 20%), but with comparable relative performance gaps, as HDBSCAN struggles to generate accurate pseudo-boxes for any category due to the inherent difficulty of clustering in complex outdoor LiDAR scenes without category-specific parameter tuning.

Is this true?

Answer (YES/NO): NO